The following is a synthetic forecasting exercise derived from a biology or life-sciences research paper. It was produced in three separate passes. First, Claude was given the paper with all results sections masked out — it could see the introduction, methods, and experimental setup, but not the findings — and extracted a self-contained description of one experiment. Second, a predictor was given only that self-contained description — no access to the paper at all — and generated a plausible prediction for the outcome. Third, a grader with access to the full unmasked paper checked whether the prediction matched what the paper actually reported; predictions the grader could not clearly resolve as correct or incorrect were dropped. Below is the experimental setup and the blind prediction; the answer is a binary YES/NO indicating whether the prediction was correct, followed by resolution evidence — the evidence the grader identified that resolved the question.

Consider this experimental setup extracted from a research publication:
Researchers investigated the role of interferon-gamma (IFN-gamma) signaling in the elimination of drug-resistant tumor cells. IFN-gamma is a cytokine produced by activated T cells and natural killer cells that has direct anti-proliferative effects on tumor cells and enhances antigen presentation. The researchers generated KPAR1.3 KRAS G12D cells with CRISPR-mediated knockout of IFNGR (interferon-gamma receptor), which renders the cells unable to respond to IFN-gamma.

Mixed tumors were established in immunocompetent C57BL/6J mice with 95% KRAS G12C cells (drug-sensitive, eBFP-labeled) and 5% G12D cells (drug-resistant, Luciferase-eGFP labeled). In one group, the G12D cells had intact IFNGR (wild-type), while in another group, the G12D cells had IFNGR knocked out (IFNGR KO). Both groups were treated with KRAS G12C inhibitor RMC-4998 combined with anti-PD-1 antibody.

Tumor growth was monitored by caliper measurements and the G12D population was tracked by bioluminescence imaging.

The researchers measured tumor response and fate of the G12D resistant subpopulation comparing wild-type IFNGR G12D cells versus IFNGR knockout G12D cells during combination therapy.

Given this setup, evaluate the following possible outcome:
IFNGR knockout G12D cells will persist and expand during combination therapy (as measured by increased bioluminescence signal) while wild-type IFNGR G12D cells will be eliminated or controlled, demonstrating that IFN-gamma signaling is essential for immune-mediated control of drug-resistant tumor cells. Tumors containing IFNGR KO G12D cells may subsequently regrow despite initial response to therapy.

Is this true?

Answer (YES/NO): YES